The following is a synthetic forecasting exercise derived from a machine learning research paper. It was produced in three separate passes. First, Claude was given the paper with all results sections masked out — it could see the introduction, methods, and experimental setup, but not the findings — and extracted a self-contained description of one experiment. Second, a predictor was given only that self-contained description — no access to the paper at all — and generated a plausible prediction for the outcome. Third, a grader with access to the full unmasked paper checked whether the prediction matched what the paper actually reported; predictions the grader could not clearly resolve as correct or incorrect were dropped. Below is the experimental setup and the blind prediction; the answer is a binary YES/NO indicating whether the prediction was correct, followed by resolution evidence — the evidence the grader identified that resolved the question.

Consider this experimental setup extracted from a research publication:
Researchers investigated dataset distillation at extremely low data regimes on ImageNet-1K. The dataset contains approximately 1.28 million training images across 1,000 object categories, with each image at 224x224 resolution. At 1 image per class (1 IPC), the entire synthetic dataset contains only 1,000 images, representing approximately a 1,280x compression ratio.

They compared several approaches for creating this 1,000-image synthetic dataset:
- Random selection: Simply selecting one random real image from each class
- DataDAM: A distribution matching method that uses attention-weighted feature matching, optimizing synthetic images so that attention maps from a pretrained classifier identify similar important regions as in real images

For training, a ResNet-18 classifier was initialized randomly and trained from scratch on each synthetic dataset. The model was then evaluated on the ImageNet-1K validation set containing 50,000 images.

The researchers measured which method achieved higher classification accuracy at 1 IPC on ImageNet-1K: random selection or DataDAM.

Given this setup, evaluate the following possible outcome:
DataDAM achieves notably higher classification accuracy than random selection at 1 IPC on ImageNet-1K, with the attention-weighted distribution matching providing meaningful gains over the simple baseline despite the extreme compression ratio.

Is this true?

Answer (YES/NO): YES